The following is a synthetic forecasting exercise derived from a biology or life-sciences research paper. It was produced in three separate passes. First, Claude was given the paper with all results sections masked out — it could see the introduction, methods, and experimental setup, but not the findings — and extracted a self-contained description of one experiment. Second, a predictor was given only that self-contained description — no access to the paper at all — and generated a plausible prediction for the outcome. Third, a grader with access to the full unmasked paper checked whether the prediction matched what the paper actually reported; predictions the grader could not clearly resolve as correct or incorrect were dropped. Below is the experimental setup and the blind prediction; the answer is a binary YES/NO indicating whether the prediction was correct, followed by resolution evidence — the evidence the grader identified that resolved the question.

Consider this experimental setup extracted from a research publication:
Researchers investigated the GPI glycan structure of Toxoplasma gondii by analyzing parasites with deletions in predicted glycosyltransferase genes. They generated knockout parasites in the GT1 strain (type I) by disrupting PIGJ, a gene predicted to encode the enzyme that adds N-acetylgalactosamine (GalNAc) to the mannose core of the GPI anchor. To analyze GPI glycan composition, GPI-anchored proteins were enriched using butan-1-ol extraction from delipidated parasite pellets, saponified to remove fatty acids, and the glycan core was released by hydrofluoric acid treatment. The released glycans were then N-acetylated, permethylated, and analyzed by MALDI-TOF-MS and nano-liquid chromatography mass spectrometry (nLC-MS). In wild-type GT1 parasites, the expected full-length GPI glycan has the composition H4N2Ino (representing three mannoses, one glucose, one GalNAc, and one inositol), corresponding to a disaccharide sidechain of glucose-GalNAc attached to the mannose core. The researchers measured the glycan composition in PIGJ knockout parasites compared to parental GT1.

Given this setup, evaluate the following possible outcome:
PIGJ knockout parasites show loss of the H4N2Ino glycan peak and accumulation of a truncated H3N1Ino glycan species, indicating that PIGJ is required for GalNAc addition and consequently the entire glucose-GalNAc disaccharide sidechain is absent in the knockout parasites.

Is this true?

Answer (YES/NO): YES